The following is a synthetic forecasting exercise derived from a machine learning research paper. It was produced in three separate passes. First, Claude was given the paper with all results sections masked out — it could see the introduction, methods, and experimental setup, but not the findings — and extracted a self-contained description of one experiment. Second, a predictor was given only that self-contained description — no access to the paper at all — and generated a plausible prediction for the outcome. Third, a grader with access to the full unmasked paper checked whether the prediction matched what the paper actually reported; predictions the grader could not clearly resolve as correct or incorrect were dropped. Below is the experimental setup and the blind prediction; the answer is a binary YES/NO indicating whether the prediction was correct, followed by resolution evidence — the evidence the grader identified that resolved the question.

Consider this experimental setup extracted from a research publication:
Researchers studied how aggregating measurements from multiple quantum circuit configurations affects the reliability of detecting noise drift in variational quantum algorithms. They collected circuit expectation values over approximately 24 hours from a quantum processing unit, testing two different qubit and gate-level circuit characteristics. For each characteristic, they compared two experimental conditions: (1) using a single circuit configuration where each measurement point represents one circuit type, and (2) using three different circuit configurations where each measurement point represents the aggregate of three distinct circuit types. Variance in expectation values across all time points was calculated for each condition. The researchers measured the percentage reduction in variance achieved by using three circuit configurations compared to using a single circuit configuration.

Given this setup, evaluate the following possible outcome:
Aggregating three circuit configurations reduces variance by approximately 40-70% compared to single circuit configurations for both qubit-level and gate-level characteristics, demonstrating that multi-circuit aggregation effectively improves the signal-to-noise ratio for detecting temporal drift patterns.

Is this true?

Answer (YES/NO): YES